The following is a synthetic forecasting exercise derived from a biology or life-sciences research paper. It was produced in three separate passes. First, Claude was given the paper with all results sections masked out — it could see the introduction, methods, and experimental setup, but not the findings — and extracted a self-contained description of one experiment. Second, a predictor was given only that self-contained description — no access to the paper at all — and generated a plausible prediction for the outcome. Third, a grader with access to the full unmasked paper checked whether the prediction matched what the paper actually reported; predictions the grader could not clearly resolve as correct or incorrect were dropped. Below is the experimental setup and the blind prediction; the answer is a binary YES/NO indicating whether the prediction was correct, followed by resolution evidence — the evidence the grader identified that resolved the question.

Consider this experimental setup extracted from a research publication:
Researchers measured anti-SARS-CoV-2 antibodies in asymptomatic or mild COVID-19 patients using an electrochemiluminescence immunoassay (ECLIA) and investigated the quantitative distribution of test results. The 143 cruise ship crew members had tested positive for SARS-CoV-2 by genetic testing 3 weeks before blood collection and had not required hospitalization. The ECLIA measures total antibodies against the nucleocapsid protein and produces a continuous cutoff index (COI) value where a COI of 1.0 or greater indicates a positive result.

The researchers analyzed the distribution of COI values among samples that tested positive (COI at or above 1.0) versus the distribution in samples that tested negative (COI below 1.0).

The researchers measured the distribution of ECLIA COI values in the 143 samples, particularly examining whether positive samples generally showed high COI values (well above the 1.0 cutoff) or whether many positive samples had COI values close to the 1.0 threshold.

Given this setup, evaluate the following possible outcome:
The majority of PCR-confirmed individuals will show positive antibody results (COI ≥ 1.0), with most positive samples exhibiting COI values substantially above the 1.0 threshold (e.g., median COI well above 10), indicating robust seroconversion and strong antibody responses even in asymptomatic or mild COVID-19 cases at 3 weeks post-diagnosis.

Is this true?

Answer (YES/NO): NO